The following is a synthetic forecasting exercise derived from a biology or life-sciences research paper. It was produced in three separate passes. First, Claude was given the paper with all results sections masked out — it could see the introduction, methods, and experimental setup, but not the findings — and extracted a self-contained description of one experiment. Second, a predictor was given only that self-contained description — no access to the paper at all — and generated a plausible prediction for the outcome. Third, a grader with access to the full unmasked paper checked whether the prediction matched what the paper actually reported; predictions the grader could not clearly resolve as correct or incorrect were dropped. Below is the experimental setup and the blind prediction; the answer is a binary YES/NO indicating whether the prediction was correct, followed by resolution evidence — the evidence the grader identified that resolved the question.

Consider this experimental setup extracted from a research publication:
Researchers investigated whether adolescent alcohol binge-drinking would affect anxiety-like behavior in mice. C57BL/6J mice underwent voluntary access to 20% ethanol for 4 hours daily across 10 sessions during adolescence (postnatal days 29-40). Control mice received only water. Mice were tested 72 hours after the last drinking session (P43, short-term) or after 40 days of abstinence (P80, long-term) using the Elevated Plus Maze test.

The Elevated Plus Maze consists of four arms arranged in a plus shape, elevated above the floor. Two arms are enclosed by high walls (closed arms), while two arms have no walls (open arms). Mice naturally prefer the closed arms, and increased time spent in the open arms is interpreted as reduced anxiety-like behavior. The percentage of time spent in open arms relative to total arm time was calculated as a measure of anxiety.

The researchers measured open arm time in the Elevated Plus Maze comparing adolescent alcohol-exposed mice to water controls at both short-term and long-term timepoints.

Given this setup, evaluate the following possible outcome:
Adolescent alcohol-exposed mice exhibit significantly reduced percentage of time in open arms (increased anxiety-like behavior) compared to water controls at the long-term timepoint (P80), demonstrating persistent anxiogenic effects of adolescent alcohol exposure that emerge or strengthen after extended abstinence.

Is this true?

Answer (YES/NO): YES